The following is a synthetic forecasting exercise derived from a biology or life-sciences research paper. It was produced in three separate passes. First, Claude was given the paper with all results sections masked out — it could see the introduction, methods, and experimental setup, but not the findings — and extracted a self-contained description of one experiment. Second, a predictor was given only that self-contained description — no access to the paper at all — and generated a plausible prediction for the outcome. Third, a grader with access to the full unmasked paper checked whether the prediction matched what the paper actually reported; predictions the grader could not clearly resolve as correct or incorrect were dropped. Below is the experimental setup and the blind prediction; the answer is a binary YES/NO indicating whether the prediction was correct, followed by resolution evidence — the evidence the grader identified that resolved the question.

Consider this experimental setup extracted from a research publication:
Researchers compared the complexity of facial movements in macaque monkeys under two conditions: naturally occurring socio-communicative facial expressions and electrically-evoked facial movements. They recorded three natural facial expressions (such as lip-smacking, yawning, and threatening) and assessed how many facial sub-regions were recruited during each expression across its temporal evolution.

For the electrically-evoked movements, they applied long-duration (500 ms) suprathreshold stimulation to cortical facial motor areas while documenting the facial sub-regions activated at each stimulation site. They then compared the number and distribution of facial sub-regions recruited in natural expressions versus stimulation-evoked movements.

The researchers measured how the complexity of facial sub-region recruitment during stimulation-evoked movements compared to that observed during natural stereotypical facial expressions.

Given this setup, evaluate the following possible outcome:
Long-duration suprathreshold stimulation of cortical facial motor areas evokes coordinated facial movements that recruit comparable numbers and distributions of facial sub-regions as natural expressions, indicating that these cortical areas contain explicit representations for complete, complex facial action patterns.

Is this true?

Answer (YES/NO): NO